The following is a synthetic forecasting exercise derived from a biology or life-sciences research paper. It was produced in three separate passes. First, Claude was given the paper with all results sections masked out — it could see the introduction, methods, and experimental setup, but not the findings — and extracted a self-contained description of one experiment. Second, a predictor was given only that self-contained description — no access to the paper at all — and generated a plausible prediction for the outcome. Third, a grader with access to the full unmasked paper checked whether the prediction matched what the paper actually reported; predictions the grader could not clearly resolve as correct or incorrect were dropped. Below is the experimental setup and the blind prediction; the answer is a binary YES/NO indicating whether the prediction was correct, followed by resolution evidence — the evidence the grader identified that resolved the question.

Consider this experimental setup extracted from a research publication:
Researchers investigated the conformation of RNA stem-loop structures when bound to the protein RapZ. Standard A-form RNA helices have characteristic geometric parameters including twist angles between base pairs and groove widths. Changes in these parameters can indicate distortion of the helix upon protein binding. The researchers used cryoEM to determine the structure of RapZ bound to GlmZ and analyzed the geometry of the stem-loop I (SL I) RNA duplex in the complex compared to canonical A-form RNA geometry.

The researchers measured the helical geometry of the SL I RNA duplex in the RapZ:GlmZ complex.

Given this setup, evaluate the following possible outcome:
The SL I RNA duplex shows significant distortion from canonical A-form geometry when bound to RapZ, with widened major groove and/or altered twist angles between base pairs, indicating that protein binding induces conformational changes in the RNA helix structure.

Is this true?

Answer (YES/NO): YES